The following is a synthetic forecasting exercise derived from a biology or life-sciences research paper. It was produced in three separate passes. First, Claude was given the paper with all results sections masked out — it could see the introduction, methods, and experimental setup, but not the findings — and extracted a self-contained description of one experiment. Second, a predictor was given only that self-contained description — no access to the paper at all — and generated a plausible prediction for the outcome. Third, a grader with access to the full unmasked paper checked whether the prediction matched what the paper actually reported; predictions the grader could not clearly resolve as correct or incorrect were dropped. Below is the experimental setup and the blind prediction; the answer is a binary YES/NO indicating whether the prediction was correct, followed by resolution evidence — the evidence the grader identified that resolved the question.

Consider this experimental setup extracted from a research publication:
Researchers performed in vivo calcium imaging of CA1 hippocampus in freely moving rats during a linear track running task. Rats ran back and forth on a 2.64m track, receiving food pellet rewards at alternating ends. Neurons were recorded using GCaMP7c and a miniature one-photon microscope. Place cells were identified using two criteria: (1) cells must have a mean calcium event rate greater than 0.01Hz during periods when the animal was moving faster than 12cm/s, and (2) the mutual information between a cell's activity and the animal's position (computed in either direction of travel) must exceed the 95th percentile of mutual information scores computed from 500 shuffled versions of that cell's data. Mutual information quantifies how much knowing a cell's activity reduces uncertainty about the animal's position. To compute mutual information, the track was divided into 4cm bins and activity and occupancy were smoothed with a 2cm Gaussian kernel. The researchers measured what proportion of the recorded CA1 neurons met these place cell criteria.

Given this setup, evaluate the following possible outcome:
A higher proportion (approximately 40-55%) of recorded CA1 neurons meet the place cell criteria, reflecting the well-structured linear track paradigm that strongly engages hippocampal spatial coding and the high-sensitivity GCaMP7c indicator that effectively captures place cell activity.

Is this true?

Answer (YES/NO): NO